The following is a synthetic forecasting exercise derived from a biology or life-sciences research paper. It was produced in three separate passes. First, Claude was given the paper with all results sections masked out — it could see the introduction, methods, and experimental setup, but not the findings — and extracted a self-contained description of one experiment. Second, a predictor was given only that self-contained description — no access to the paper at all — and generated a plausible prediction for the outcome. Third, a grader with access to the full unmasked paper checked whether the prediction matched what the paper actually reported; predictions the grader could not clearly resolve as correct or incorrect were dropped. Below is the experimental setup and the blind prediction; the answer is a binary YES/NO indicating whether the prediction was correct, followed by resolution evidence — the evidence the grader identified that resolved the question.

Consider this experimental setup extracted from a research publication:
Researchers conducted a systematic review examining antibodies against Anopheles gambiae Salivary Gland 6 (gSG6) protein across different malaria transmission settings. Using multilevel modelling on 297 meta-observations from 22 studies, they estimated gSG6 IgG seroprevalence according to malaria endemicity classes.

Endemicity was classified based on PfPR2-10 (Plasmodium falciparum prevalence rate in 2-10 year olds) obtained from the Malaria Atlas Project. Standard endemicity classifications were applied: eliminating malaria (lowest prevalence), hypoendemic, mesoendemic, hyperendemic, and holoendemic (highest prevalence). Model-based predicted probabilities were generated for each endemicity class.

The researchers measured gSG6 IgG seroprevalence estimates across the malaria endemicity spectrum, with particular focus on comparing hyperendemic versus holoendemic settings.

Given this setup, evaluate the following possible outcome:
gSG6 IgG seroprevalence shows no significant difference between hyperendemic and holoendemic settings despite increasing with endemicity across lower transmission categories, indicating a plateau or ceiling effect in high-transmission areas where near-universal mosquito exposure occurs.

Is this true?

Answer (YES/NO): NO